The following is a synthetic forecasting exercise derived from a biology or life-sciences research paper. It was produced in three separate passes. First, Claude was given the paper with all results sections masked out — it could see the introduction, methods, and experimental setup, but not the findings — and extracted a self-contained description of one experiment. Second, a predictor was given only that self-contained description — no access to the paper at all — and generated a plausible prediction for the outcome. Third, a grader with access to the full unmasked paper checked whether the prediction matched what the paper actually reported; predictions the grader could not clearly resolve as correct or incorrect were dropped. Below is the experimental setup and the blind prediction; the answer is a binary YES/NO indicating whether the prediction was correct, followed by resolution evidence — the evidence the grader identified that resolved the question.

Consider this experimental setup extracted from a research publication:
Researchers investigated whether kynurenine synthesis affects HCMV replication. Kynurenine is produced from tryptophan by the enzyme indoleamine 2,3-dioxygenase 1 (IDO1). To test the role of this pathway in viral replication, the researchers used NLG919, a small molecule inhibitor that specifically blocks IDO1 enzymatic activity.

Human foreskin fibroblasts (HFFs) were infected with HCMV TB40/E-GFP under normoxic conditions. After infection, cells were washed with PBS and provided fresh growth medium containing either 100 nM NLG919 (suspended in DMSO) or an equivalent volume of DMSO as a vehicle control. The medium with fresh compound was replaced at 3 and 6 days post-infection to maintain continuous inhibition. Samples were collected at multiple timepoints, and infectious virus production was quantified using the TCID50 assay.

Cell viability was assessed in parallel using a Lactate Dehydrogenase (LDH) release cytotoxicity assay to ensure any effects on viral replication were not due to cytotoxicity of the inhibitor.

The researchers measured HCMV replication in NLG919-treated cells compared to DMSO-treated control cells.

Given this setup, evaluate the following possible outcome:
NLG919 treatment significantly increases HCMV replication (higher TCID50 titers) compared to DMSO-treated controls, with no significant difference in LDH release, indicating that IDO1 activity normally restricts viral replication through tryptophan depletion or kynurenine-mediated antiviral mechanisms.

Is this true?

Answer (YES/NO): NO